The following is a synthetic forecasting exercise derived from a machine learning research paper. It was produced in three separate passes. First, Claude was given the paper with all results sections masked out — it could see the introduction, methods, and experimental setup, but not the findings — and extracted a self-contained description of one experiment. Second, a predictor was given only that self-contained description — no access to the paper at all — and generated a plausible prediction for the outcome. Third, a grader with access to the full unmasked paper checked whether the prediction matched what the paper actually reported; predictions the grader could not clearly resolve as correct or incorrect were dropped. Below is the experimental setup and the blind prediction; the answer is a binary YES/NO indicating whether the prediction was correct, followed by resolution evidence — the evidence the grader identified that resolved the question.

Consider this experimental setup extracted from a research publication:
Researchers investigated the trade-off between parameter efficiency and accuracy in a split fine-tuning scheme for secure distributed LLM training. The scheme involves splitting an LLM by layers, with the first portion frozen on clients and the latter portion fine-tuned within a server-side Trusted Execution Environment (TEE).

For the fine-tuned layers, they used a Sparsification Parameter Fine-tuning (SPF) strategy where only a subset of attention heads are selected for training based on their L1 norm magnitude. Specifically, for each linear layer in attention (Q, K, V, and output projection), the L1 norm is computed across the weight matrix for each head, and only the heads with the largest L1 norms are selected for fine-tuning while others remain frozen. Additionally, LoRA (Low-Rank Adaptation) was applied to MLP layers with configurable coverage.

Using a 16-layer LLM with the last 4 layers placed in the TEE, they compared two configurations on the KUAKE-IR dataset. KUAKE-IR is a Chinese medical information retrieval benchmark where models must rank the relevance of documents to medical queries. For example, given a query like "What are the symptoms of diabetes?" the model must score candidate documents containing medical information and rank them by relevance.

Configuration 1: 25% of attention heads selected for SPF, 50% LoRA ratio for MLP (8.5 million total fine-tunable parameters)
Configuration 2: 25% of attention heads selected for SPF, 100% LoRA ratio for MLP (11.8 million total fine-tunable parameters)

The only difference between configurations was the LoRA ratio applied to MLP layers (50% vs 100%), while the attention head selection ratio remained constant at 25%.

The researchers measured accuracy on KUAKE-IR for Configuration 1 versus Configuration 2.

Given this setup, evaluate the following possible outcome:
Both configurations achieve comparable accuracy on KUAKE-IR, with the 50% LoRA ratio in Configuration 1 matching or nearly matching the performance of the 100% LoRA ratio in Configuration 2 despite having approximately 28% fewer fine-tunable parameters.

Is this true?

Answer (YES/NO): YES